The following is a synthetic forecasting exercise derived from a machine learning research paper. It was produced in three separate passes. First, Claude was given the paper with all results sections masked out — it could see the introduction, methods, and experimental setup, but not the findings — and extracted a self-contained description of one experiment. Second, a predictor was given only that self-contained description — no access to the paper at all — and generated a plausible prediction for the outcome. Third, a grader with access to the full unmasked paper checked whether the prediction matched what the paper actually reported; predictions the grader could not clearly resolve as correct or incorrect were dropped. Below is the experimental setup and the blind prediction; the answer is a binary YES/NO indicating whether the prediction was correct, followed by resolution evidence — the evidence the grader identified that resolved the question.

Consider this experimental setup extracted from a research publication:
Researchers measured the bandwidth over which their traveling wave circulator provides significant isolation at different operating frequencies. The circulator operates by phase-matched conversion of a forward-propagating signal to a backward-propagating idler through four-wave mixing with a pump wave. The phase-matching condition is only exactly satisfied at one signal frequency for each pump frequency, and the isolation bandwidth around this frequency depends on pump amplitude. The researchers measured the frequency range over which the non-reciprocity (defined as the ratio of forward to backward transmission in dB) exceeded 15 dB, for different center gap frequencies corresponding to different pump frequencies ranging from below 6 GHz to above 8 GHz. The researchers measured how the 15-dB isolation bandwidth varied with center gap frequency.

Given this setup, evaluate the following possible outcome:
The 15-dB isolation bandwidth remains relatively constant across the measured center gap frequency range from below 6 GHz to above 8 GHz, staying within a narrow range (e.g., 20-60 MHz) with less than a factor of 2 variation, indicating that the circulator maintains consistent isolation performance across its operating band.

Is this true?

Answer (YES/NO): NO